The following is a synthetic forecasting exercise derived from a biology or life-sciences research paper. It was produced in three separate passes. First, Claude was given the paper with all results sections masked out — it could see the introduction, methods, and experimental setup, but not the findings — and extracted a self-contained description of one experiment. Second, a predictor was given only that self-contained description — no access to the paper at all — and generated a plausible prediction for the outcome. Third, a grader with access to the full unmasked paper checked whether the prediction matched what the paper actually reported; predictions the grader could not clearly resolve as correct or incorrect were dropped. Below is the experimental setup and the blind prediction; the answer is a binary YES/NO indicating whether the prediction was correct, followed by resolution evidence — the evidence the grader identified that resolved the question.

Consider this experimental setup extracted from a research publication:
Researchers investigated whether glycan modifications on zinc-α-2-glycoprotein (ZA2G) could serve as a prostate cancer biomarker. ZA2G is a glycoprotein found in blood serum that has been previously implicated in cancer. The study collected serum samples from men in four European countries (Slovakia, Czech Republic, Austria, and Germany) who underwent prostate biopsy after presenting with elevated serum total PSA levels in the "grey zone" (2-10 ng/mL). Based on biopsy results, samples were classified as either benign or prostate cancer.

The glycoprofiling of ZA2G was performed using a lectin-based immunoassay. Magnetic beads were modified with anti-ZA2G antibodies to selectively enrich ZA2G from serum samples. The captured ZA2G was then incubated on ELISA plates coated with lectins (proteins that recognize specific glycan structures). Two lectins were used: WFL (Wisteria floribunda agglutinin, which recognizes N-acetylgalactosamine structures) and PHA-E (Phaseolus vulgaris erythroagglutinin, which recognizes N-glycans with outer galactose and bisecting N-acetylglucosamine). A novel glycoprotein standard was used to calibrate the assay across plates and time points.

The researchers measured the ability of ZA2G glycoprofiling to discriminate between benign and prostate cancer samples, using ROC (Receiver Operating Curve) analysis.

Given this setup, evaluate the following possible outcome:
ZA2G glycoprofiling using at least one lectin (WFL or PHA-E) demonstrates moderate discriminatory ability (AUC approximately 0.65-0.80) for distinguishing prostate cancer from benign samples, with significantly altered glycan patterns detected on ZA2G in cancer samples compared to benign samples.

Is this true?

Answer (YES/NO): NO